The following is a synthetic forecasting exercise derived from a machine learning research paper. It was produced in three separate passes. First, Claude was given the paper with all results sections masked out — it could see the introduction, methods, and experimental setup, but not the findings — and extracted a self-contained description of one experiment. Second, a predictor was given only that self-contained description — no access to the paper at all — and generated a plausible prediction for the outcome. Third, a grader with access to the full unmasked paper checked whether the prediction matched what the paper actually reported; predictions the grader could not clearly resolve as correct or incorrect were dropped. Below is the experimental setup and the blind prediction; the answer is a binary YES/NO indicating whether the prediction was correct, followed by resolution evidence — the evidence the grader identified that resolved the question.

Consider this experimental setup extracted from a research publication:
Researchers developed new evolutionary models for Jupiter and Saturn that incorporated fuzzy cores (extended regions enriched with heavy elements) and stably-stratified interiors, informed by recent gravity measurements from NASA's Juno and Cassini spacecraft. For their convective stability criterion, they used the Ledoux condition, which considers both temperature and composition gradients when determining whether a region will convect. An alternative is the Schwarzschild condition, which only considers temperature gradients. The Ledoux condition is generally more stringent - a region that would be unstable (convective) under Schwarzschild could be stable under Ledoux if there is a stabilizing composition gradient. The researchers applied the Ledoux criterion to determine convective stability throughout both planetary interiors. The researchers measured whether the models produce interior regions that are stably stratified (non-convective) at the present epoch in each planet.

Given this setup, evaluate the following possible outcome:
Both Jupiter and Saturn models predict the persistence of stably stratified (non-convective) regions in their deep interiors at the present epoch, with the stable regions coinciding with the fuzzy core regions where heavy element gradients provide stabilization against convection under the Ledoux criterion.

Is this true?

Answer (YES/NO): YES